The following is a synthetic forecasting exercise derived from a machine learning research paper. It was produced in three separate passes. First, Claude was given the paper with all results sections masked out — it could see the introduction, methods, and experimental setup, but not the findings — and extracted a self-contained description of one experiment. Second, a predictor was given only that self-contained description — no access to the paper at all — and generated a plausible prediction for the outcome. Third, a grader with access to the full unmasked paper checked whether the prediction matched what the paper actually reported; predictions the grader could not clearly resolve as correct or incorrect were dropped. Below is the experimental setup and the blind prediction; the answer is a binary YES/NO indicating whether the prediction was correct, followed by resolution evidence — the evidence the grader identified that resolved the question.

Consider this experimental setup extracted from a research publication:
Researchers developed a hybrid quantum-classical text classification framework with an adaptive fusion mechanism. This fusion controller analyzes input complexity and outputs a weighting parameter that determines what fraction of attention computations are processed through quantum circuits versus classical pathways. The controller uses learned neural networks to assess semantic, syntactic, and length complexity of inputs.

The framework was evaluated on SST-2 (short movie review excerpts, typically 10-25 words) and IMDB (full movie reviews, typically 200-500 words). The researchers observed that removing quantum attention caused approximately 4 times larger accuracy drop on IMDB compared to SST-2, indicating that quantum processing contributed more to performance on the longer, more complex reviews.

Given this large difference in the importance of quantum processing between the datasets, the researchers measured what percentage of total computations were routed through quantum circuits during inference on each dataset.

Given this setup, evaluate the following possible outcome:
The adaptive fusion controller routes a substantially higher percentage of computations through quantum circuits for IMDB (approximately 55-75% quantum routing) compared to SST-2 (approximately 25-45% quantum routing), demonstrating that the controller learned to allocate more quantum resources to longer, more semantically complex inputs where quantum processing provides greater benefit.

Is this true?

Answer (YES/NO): NO